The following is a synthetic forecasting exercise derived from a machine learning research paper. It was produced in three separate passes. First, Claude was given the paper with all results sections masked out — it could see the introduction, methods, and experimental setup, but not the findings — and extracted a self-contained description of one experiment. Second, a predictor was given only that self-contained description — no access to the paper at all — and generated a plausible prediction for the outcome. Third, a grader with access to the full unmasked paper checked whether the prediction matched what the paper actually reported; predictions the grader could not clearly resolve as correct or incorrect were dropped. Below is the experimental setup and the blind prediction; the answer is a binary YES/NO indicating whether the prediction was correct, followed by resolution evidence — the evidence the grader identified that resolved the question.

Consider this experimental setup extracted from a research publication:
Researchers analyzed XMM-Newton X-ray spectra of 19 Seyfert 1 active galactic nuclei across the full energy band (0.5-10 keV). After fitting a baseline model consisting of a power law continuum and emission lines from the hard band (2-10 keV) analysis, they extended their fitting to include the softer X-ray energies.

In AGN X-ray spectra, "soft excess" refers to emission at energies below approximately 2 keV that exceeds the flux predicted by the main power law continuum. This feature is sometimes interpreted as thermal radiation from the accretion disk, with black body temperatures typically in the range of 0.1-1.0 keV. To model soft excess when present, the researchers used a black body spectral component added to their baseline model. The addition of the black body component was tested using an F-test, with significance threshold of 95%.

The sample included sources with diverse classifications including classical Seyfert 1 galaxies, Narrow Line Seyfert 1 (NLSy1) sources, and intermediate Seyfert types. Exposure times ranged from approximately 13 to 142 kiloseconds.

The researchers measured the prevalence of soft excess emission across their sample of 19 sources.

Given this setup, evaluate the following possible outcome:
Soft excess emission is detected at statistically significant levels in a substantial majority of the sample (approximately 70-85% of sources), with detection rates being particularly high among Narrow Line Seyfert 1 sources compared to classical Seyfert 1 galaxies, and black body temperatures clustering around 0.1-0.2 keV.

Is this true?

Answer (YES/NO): NO